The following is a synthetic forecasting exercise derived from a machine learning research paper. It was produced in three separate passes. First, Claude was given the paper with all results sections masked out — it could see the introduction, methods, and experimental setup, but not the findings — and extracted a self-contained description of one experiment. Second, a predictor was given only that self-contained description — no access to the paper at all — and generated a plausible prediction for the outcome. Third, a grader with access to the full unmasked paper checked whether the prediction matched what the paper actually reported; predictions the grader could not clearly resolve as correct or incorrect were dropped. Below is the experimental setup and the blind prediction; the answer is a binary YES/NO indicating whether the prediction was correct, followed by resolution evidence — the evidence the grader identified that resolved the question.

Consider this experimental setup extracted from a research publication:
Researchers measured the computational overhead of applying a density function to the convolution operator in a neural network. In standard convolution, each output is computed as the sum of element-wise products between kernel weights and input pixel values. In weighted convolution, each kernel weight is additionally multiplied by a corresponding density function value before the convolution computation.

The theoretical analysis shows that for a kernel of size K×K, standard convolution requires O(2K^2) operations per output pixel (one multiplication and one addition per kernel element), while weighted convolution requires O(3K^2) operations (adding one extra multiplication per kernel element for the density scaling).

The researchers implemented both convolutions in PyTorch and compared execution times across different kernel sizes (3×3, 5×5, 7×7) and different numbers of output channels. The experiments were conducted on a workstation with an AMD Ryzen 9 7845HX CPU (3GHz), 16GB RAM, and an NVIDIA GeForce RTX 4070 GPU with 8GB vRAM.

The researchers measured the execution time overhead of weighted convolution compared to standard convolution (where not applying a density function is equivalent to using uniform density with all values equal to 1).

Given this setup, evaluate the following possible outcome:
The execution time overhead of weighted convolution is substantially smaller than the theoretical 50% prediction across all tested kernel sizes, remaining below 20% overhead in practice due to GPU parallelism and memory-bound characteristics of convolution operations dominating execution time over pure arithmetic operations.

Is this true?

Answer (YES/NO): YES